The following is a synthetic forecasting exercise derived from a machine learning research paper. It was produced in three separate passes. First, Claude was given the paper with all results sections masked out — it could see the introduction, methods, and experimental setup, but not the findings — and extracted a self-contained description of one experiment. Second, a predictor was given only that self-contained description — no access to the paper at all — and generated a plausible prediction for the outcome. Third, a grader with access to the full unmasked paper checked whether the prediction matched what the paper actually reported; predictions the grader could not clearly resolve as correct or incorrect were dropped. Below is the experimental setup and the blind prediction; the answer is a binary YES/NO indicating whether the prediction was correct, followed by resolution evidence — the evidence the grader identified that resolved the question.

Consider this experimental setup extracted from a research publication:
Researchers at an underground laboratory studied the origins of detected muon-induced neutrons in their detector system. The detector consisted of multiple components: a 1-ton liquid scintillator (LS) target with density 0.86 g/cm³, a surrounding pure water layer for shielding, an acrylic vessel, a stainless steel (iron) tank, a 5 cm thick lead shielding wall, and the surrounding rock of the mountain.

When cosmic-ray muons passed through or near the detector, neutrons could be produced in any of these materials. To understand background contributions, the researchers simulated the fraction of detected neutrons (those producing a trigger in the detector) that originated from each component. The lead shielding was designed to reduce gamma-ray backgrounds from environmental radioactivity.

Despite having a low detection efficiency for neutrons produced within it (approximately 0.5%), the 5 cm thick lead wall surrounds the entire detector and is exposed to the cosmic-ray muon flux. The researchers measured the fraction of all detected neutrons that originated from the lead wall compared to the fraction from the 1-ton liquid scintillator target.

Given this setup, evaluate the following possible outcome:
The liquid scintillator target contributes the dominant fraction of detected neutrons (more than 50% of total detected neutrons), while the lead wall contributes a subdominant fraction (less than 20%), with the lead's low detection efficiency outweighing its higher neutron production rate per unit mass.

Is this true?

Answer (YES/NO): YES